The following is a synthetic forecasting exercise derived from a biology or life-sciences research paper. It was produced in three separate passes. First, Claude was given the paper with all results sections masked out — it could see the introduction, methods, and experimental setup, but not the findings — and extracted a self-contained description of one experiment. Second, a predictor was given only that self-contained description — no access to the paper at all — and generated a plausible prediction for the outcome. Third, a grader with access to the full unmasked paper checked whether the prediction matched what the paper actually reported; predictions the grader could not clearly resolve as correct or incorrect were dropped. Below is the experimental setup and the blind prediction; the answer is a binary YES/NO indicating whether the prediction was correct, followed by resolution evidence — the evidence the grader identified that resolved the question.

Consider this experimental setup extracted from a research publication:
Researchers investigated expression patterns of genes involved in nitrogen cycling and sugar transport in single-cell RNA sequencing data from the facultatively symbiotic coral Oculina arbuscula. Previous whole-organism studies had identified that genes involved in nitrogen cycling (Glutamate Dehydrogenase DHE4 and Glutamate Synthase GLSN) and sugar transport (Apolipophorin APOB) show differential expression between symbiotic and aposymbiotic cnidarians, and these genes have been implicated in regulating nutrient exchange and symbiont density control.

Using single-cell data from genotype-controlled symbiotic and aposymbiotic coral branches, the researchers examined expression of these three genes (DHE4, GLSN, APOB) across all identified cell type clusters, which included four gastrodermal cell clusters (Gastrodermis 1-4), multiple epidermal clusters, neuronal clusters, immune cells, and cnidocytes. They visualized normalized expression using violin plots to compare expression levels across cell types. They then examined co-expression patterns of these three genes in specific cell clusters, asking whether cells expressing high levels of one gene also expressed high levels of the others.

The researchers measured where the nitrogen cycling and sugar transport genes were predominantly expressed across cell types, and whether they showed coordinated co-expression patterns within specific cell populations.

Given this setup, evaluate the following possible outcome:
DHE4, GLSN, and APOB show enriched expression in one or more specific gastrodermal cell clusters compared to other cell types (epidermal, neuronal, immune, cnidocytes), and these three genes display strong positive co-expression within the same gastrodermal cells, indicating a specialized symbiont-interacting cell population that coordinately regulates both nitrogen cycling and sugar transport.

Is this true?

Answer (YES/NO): YES